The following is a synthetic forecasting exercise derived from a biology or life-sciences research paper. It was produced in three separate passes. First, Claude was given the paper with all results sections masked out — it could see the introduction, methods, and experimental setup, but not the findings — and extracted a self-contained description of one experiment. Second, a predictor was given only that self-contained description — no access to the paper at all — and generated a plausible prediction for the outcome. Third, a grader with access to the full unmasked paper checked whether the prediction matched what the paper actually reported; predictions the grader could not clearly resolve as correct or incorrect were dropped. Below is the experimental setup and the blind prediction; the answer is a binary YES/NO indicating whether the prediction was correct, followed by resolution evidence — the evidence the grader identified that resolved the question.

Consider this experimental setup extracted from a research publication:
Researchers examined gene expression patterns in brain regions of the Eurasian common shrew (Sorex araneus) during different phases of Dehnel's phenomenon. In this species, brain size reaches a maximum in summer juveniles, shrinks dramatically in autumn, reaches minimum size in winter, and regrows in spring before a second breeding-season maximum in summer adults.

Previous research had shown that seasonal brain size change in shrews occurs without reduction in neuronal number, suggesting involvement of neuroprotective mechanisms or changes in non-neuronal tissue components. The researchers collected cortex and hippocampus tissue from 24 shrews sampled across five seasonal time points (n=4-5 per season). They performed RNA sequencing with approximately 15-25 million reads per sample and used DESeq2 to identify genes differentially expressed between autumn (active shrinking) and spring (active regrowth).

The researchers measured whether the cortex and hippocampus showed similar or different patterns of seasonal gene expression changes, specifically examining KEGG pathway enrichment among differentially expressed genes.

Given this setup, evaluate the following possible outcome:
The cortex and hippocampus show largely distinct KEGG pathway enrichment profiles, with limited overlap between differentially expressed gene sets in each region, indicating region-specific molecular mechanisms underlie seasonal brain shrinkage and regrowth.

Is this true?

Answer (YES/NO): NO